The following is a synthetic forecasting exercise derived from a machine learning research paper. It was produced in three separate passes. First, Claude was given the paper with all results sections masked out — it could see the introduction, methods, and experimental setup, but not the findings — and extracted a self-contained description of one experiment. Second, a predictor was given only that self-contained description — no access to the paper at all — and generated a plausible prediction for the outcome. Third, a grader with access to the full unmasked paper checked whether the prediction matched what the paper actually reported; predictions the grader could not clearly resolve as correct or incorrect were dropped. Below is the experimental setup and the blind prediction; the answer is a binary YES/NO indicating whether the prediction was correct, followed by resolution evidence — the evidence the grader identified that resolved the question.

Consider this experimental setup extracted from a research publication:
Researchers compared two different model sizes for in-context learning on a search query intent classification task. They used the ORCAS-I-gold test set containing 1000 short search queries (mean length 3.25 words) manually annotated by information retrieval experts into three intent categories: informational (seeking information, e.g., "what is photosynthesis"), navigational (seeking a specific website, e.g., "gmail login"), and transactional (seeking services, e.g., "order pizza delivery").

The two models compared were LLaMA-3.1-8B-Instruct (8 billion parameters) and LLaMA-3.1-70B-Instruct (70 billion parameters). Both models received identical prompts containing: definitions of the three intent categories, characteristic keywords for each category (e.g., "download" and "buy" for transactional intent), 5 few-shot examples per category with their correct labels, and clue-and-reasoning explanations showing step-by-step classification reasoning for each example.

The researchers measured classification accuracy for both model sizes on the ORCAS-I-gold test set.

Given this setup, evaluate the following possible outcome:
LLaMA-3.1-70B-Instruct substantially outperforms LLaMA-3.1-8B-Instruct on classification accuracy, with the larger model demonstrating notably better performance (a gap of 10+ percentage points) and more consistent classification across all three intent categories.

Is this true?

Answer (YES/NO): YES